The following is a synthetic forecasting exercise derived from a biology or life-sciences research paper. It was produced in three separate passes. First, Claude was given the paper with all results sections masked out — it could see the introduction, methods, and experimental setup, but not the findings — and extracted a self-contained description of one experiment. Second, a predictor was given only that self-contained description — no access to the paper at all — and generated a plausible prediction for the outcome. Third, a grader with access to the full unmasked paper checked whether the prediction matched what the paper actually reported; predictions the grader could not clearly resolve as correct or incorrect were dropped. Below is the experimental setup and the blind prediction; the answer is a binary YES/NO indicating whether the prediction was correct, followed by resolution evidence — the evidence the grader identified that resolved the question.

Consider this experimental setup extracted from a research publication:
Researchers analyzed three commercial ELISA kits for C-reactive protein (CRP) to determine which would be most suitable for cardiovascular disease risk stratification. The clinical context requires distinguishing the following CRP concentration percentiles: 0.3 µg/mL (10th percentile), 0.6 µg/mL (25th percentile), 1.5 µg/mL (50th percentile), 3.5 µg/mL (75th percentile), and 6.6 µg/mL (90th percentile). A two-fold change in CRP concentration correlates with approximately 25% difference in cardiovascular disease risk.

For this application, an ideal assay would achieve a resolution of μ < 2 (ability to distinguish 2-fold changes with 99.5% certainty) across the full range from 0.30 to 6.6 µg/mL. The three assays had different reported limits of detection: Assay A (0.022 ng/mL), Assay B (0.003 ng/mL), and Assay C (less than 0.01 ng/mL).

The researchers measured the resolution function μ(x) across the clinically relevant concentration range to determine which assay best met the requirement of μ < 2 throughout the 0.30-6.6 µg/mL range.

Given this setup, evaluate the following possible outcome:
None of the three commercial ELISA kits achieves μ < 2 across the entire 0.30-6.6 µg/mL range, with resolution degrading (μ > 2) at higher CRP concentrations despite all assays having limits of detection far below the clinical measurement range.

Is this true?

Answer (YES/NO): NO